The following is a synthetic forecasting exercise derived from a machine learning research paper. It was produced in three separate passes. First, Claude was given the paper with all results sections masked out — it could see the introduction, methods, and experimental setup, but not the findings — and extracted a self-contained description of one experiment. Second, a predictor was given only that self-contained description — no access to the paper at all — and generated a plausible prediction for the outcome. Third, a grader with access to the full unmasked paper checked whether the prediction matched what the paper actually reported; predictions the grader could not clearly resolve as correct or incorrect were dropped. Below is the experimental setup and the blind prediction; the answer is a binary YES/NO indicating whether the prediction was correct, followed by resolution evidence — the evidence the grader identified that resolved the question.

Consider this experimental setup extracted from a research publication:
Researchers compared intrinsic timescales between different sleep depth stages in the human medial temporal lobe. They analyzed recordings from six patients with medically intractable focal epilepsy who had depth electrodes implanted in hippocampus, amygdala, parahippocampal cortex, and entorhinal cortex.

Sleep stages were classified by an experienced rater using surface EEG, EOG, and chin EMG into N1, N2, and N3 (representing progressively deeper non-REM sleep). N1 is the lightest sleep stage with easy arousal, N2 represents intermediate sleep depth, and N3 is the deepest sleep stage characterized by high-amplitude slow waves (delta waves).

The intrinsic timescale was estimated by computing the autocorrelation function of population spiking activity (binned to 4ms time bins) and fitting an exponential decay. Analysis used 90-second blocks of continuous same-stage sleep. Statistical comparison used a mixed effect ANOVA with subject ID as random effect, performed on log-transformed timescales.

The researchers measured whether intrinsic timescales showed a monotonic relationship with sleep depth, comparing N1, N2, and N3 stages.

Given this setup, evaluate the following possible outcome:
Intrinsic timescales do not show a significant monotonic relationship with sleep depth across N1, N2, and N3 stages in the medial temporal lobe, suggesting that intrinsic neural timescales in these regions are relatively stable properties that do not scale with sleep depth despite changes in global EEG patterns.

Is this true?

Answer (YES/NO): NO